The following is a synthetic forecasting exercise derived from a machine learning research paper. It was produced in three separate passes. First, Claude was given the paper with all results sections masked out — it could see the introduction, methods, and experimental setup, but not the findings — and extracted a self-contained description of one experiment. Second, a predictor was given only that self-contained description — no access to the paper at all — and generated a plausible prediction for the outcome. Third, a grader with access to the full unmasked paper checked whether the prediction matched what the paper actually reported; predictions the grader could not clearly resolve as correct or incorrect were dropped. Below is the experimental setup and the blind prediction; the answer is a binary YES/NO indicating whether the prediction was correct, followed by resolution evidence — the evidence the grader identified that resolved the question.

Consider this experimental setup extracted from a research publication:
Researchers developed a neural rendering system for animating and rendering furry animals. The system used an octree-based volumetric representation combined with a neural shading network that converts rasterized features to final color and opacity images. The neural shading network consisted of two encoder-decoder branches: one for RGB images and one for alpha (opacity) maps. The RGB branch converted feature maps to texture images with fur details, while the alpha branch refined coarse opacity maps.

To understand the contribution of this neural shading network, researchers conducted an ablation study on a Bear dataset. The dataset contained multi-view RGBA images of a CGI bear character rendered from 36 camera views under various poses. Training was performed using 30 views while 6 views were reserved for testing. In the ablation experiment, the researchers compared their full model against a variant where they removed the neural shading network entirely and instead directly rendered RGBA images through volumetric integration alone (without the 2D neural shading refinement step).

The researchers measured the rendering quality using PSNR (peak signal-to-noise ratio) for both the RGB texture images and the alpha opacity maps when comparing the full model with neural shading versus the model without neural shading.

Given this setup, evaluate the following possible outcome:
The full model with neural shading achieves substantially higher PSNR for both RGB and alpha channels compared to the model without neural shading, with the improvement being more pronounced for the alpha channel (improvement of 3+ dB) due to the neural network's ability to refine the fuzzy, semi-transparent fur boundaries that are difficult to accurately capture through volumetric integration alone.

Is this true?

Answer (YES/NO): YES